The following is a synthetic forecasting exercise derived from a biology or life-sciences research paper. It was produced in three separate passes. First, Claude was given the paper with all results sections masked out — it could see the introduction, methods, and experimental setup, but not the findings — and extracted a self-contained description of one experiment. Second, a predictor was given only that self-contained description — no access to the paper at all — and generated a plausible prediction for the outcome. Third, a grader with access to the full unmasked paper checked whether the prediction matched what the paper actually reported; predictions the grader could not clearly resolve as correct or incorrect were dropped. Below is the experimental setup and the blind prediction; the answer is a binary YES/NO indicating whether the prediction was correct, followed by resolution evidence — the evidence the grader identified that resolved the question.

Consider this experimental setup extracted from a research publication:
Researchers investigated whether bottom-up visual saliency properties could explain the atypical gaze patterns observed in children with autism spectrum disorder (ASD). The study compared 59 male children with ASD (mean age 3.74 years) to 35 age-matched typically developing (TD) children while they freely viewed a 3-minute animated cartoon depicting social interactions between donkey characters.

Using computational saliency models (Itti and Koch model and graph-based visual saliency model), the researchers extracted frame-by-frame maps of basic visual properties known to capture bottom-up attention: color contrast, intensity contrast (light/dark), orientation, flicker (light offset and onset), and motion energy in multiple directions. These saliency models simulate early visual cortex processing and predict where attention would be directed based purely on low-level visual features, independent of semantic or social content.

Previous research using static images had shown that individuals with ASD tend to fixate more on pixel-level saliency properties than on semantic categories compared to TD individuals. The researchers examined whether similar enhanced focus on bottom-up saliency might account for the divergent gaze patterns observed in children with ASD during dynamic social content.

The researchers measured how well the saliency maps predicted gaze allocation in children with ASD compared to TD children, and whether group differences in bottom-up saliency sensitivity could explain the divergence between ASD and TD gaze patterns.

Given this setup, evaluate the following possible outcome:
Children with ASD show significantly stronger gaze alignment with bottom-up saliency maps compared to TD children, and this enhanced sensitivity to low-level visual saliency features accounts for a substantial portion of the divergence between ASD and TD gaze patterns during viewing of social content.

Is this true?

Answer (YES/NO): NO